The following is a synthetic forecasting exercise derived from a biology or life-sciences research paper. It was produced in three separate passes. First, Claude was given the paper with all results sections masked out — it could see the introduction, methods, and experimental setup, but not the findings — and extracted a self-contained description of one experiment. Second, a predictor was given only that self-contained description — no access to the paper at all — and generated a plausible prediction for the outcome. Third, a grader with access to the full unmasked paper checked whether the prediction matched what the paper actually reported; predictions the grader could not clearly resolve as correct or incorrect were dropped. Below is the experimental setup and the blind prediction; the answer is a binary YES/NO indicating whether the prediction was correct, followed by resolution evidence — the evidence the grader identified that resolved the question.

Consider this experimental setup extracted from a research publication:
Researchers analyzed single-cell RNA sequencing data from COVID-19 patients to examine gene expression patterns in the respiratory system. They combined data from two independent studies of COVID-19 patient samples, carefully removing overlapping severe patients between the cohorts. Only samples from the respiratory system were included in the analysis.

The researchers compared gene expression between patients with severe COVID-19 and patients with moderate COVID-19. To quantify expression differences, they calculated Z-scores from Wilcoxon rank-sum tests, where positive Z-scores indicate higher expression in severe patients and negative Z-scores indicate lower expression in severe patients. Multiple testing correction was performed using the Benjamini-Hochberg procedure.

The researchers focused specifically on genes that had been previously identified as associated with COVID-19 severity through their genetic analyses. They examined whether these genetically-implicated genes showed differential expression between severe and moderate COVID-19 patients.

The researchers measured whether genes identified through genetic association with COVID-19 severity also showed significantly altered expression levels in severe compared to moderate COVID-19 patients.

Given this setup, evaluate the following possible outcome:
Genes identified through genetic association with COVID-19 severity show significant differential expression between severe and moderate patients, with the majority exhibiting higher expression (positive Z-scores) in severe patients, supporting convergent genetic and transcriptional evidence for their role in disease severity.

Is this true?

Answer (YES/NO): NO